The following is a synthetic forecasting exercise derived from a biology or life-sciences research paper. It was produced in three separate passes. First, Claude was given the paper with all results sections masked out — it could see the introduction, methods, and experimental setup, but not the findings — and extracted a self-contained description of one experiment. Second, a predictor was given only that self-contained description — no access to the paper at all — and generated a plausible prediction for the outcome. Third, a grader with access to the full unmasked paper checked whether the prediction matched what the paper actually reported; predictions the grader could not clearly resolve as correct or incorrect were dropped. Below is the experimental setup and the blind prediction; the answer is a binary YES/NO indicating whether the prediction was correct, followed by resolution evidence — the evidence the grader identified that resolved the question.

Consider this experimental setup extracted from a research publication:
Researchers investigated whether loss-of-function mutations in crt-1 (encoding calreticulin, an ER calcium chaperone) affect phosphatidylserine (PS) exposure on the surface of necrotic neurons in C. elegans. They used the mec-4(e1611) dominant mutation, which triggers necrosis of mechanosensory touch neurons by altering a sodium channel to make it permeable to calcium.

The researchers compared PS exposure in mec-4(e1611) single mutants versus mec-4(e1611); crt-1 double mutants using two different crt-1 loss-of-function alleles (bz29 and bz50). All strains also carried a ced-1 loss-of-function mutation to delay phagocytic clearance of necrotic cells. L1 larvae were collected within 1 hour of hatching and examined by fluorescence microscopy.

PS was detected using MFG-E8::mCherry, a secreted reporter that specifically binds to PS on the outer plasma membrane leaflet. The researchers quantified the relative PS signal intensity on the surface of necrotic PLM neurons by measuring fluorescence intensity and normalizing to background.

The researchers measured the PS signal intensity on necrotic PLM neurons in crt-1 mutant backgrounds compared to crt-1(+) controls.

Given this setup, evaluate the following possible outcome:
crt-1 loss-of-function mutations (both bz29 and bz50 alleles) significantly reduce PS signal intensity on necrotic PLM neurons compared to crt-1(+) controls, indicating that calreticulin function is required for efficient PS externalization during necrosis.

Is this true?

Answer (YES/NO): YES